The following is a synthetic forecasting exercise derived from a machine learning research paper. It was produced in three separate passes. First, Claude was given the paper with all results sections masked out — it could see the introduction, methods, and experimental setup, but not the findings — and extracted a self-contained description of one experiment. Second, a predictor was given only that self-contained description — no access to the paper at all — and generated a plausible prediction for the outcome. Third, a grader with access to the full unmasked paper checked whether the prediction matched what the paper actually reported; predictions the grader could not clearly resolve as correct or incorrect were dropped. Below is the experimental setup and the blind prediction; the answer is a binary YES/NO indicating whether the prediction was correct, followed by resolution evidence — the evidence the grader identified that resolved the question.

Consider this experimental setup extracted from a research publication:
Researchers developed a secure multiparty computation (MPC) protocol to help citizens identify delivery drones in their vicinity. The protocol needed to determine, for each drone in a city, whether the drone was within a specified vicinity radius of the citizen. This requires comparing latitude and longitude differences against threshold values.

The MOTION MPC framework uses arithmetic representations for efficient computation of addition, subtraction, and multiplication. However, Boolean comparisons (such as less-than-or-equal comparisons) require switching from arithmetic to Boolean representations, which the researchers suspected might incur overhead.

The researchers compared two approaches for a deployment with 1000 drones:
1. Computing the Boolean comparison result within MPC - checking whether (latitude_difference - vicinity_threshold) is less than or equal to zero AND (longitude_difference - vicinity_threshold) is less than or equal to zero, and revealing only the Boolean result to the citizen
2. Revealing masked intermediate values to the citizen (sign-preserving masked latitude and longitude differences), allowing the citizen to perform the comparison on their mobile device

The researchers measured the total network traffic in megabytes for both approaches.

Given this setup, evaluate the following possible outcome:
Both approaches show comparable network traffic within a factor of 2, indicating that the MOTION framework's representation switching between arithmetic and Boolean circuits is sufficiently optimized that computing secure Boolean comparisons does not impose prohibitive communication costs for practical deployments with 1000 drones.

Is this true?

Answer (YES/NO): NO